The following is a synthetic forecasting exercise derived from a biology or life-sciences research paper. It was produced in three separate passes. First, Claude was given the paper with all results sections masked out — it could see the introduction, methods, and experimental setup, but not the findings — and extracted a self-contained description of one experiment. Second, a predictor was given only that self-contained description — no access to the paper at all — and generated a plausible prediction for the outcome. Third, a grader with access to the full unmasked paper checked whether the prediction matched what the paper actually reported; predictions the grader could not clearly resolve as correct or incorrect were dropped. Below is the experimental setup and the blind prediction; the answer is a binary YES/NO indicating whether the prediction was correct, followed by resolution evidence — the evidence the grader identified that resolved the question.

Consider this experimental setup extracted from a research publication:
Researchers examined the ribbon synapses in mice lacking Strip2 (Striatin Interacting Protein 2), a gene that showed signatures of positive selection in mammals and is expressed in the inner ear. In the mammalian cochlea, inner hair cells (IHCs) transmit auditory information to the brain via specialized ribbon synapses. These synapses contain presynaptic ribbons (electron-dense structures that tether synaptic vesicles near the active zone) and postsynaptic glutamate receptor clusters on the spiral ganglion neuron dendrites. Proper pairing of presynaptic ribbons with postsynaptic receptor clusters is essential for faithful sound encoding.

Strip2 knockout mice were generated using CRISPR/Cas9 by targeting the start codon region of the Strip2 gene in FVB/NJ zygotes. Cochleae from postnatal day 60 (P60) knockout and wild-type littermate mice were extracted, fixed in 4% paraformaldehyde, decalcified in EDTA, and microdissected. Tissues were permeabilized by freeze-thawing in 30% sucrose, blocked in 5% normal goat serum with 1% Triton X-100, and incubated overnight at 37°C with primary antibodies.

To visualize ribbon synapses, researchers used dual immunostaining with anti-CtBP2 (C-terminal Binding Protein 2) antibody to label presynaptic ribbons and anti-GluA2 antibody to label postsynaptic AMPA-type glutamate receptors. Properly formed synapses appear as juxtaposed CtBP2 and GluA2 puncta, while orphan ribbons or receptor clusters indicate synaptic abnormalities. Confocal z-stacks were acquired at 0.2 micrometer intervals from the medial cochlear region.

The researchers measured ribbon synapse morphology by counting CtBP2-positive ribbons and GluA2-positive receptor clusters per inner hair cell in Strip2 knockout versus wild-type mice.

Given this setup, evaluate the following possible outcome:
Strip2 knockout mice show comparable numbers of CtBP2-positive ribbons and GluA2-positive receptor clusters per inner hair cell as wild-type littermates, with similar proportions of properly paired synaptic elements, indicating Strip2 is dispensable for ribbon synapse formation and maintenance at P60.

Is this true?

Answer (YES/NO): NO